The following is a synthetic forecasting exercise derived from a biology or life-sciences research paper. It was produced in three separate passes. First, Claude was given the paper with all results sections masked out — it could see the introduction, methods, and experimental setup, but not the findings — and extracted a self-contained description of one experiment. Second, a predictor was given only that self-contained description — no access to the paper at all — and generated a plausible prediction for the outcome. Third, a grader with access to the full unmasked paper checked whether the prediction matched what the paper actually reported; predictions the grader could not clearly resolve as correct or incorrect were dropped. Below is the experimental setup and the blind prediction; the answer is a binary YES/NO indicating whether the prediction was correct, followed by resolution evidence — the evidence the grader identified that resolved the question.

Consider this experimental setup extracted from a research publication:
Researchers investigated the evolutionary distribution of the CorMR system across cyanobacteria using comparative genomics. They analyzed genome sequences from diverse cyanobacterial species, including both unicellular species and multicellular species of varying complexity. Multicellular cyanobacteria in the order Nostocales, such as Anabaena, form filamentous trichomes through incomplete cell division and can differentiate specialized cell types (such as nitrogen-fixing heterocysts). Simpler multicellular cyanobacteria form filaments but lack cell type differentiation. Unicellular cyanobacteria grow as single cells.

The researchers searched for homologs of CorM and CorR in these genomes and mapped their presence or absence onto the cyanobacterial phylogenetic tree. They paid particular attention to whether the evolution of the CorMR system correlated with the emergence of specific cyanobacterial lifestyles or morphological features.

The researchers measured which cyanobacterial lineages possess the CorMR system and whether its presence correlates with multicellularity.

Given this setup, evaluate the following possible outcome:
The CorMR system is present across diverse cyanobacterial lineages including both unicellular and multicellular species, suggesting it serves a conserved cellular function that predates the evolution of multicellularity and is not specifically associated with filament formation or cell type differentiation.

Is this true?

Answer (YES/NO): NO